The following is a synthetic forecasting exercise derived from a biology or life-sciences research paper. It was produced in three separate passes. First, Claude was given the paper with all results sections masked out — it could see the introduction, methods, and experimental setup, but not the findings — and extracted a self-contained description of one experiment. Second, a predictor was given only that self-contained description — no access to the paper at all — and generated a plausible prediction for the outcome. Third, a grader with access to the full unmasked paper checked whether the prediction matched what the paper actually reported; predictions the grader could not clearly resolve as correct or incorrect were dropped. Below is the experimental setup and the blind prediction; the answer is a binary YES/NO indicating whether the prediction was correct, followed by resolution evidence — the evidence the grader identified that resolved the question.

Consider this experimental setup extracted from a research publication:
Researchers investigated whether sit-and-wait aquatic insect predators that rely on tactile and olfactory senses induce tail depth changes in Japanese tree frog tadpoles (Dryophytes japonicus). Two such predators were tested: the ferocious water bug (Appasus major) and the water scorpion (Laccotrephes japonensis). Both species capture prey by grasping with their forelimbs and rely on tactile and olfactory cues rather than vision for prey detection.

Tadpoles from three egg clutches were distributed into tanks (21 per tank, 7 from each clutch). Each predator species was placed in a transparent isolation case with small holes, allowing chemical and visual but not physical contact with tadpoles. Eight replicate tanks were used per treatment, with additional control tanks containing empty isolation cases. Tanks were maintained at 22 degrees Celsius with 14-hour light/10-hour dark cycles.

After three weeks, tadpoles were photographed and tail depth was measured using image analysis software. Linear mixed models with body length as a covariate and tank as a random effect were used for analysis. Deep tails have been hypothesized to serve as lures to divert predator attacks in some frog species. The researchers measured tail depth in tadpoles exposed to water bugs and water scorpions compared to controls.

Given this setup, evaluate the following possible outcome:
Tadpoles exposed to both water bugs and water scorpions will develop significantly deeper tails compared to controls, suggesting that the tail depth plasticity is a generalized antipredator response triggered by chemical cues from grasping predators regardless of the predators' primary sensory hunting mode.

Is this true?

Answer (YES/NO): NO